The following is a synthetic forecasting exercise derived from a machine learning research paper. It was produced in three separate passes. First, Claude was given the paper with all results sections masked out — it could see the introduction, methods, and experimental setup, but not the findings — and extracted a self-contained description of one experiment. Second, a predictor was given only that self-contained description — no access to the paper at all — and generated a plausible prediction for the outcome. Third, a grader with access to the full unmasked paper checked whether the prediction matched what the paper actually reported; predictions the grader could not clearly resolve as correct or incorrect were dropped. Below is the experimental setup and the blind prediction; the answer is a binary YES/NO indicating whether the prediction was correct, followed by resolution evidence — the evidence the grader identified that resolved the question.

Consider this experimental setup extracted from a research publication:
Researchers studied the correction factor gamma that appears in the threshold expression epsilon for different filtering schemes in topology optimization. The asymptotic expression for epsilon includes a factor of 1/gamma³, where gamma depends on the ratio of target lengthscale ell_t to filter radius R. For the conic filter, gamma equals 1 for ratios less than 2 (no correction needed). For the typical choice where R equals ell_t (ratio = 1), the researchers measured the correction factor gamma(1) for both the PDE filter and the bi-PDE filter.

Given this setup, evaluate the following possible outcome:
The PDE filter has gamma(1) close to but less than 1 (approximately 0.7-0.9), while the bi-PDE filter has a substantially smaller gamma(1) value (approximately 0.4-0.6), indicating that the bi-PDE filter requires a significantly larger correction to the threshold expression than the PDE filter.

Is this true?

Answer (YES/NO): NO